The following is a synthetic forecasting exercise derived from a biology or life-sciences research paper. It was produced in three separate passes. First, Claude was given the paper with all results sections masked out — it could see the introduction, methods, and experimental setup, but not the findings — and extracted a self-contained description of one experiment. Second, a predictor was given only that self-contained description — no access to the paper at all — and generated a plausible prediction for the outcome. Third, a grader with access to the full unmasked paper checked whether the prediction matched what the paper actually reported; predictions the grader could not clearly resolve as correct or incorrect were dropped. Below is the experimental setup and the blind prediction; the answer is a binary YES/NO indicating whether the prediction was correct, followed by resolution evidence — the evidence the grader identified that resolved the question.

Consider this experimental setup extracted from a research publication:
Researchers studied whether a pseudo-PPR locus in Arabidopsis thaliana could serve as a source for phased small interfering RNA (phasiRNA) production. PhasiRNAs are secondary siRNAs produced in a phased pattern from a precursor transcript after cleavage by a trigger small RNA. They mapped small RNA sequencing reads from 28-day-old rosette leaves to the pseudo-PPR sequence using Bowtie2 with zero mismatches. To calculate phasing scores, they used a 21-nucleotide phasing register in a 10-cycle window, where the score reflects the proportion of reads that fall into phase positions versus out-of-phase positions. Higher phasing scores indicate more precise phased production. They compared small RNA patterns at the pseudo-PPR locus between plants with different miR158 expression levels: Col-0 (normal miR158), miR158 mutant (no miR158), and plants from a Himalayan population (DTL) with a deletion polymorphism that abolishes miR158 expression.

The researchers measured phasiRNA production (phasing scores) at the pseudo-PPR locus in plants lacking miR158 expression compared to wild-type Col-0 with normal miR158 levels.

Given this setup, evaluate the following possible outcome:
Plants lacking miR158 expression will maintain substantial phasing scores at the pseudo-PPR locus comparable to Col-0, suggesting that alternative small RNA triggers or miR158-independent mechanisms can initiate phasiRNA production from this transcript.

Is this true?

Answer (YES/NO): NO